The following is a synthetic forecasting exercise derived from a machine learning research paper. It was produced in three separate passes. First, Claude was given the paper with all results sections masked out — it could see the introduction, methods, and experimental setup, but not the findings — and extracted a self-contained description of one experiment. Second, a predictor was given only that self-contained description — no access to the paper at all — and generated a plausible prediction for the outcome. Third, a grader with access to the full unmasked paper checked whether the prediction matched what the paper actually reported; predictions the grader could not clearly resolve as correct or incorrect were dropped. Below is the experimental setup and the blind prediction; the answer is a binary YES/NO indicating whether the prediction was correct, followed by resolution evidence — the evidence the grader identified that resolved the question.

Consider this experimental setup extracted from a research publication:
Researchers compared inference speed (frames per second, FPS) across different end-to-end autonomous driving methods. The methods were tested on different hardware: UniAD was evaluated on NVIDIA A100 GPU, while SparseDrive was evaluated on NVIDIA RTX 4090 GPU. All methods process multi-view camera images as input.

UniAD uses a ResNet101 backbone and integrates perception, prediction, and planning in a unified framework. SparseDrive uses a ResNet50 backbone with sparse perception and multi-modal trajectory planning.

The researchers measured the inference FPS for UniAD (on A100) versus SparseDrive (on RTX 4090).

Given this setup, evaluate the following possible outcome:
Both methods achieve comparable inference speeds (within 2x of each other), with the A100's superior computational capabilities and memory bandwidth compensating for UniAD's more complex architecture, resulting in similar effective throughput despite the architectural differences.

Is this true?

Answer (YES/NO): NO